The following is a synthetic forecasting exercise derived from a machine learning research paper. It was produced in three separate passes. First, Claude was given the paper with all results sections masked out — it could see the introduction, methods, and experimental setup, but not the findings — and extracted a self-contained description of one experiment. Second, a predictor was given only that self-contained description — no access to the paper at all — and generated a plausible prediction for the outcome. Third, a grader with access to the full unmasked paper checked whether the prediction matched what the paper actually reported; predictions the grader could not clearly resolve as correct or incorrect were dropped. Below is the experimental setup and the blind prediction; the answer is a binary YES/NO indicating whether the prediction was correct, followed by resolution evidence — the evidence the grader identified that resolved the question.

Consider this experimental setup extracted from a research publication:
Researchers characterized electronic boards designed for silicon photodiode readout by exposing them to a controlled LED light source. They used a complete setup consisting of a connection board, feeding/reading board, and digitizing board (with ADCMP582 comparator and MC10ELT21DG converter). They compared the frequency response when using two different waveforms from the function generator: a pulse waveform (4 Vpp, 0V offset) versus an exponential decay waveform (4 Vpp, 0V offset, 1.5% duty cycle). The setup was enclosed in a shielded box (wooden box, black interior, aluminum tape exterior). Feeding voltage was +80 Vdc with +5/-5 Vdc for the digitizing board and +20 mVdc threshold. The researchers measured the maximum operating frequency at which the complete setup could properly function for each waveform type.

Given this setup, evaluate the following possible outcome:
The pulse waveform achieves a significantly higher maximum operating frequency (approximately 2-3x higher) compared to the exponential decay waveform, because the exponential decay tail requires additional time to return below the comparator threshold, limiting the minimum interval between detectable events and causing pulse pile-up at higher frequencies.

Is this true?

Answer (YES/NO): NO